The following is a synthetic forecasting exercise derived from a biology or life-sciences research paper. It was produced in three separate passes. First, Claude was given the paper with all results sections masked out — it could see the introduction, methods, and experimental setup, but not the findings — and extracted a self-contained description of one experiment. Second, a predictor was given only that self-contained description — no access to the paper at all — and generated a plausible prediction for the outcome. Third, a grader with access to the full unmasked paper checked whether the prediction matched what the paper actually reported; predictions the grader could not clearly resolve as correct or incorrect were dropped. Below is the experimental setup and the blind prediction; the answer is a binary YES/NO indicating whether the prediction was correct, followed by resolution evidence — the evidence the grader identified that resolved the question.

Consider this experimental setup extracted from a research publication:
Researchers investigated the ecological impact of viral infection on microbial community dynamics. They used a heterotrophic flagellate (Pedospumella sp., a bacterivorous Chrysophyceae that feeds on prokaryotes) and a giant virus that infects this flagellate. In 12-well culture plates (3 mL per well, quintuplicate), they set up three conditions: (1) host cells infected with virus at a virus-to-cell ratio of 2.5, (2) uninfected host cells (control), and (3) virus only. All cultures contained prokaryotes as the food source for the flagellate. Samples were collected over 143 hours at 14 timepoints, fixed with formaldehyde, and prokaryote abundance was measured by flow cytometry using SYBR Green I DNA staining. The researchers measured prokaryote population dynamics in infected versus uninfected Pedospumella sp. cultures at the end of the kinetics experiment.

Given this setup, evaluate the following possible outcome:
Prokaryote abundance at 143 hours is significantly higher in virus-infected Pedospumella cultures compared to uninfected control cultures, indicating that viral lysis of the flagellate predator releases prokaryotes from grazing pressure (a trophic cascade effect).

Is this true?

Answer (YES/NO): YES